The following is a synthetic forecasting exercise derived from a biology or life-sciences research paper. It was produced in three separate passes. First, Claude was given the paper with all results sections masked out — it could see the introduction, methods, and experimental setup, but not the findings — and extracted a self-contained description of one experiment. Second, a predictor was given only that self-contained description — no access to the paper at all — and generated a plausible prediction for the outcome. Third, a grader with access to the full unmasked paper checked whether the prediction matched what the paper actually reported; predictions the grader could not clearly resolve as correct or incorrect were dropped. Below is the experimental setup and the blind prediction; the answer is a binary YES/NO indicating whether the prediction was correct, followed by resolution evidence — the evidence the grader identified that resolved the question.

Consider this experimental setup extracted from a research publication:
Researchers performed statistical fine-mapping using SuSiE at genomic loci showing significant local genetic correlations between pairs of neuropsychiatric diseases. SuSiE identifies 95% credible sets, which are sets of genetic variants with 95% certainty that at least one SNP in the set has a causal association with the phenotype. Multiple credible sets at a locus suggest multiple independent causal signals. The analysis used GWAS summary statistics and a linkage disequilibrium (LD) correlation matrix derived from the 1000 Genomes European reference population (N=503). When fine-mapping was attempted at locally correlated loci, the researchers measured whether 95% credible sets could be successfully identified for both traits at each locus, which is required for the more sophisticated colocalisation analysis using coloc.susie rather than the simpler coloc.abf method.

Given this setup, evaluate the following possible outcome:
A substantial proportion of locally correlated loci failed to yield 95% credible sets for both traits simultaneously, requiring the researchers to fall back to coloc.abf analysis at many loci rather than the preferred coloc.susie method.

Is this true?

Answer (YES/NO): YES